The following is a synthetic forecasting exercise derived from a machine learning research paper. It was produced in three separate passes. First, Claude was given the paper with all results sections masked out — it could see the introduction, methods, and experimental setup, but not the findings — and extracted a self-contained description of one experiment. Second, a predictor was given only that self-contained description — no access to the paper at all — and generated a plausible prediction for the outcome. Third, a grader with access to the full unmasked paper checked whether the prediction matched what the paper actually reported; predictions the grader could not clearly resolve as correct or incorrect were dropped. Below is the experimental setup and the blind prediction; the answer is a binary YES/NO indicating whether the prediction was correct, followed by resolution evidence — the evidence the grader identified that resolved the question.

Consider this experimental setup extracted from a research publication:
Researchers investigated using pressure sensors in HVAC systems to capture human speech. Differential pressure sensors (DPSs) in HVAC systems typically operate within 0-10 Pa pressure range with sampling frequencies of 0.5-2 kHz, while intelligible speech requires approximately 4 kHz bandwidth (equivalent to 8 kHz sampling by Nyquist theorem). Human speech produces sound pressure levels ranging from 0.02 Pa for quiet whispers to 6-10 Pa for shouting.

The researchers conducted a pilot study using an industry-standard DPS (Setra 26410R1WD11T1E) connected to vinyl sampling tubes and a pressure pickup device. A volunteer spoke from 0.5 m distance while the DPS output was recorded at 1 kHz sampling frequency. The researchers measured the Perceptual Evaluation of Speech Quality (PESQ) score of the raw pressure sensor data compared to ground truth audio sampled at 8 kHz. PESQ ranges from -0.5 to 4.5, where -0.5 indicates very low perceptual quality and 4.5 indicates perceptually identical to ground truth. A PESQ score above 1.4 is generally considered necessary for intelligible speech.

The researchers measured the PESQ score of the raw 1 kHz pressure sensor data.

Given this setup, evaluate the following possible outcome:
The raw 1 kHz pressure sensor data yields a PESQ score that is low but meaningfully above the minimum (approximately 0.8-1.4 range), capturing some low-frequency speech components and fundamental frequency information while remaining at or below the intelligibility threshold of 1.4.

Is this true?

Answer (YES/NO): YES